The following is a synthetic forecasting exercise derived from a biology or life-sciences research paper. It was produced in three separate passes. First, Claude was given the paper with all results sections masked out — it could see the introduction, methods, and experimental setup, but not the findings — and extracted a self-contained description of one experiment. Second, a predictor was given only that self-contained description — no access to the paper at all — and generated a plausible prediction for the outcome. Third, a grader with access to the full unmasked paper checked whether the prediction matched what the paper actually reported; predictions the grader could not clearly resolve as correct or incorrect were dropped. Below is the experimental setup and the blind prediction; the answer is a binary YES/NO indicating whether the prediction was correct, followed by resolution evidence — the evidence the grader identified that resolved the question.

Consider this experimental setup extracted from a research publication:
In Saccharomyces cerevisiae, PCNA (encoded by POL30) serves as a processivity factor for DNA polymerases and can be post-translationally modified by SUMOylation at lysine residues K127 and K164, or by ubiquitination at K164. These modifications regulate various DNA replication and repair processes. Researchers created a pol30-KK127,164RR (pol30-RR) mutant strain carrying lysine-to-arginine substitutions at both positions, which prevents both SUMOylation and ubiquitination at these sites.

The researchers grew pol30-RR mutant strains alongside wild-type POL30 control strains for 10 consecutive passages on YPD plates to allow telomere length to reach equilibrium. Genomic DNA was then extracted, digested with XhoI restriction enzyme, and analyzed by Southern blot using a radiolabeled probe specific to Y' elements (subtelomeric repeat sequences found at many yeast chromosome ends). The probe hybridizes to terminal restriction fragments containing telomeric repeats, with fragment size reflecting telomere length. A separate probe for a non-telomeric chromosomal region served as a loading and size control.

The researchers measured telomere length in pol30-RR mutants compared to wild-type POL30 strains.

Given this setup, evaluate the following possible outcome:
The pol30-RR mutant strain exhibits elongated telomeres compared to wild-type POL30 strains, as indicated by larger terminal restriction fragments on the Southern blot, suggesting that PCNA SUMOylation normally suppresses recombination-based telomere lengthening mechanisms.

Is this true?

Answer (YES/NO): NO